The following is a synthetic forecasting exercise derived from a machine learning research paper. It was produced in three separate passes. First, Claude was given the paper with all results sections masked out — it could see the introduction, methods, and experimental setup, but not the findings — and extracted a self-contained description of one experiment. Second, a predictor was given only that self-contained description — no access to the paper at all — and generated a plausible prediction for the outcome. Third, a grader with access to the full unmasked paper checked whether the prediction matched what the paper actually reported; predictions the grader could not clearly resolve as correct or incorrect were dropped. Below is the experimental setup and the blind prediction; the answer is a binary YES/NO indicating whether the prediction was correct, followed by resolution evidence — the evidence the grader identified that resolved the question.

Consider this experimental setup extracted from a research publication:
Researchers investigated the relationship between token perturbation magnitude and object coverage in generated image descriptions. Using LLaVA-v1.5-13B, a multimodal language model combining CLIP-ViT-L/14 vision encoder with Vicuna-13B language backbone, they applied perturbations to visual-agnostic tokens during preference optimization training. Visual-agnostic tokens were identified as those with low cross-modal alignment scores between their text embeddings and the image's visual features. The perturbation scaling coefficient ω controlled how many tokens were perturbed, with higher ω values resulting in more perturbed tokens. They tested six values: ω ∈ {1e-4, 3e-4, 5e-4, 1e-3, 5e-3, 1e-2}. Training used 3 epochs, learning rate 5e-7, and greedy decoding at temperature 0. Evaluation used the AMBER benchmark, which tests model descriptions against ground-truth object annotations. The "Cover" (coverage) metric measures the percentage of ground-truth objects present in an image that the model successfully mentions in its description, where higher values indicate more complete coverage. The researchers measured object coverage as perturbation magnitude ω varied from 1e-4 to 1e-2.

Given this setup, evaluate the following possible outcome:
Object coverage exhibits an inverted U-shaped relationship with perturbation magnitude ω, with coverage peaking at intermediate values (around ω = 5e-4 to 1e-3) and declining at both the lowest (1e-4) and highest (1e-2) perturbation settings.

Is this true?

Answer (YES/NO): YES